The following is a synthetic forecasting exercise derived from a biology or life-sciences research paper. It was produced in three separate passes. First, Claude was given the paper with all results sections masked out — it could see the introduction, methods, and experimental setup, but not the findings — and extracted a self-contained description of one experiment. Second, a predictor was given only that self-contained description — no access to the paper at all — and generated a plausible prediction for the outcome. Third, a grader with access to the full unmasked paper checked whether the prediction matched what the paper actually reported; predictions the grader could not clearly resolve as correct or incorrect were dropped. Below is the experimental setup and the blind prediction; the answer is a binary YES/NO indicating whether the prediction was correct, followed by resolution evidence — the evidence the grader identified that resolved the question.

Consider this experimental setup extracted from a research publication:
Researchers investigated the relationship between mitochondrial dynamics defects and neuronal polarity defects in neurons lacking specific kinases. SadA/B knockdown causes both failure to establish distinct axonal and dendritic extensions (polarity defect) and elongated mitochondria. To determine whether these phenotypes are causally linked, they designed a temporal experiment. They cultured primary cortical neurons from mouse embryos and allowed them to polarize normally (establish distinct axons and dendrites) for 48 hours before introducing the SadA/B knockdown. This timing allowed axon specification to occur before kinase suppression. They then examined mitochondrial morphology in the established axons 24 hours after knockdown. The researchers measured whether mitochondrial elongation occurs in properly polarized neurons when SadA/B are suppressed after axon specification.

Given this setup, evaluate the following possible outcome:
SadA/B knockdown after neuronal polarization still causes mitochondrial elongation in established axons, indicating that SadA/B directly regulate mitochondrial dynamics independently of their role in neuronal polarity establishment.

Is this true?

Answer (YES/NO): YES